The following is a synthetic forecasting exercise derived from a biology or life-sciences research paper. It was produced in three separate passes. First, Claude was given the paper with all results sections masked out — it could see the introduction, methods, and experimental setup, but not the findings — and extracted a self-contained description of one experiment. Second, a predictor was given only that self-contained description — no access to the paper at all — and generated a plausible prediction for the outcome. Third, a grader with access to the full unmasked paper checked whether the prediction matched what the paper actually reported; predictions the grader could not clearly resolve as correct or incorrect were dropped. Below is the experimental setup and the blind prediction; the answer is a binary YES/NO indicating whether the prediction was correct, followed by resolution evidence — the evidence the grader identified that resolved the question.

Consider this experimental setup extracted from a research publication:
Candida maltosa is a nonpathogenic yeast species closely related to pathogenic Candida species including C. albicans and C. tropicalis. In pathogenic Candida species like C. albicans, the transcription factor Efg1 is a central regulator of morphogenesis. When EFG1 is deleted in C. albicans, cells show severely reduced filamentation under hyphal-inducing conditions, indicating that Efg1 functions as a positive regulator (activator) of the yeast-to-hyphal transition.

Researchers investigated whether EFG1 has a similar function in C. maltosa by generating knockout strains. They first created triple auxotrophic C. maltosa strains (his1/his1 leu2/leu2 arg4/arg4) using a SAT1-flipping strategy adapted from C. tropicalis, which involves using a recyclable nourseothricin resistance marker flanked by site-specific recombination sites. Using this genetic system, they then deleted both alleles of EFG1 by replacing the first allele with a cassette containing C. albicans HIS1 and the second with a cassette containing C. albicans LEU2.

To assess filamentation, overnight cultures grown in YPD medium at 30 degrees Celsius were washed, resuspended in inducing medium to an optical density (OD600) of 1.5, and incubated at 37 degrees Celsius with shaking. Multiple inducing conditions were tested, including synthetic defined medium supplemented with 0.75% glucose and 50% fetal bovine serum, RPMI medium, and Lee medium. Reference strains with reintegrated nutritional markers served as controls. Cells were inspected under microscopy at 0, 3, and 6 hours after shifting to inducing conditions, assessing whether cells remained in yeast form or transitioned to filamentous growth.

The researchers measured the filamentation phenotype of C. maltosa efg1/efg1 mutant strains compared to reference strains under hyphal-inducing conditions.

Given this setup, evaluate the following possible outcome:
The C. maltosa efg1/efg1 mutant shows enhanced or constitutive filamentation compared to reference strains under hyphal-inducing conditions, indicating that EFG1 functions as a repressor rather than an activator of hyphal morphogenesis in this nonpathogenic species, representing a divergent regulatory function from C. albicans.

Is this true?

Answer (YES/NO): YES